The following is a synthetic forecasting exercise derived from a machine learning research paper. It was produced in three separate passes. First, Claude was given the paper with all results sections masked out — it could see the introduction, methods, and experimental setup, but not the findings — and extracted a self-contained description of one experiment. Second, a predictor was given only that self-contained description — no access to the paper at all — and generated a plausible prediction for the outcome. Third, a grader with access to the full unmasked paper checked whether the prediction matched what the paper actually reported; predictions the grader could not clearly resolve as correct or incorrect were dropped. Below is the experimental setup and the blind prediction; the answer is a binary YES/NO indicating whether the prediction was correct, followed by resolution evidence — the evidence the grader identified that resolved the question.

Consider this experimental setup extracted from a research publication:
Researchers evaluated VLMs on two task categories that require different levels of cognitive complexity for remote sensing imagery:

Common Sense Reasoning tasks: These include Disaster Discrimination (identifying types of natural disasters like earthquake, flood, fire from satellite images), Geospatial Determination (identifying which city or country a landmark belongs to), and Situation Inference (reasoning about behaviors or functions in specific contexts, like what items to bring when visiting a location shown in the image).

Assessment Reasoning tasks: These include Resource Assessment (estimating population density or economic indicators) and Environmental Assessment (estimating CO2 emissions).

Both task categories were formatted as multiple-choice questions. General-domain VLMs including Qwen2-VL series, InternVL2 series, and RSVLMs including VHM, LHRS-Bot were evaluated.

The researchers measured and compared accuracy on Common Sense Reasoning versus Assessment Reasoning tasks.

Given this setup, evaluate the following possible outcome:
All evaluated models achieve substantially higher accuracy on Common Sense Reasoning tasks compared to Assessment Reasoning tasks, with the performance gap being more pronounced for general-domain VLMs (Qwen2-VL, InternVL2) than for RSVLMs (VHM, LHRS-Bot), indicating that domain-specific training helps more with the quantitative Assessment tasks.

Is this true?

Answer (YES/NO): NO